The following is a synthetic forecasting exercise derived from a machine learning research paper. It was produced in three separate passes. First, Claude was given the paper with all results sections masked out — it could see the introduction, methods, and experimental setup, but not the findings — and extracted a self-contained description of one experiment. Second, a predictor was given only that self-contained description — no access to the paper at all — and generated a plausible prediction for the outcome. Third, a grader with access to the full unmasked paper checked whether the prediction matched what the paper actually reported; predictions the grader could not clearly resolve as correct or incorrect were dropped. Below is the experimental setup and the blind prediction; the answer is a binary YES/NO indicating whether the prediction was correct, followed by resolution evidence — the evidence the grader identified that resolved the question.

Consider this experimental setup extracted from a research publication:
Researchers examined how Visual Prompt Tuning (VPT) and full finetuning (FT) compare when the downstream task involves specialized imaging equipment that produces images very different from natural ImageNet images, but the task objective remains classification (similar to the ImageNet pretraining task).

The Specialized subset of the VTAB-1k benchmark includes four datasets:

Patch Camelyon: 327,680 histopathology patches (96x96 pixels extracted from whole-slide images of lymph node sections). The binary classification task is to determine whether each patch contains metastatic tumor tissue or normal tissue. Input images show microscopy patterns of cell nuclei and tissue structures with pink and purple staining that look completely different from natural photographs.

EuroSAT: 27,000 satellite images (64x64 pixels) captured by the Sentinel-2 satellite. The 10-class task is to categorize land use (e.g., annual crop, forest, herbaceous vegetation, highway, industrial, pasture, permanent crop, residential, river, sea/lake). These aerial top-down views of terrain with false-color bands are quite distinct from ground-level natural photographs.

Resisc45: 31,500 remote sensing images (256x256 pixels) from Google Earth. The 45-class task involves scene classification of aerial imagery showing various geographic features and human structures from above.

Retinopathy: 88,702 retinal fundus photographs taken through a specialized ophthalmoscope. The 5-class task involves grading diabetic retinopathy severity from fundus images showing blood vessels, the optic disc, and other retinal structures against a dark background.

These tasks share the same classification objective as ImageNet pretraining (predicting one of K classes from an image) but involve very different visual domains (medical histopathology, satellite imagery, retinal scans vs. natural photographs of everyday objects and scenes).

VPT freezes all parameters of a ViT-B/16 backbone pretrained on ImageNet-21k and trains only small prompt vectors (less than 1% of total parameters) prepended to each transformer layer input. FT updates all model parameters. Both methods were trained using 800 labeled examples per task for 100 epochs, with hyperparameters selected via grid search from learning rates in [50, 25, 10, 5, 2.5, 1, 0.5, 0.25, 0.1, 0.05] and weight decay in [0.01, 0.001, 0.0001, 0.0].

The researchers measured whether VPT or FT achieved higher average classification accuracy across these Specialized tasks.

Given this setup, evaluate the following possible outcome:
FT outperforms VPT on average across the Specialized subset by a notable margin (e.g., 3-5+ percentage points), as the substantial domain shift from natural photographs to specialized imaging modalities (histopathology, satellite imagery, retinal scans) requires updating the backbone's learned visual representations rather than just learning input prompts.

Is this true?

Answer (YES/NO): NO